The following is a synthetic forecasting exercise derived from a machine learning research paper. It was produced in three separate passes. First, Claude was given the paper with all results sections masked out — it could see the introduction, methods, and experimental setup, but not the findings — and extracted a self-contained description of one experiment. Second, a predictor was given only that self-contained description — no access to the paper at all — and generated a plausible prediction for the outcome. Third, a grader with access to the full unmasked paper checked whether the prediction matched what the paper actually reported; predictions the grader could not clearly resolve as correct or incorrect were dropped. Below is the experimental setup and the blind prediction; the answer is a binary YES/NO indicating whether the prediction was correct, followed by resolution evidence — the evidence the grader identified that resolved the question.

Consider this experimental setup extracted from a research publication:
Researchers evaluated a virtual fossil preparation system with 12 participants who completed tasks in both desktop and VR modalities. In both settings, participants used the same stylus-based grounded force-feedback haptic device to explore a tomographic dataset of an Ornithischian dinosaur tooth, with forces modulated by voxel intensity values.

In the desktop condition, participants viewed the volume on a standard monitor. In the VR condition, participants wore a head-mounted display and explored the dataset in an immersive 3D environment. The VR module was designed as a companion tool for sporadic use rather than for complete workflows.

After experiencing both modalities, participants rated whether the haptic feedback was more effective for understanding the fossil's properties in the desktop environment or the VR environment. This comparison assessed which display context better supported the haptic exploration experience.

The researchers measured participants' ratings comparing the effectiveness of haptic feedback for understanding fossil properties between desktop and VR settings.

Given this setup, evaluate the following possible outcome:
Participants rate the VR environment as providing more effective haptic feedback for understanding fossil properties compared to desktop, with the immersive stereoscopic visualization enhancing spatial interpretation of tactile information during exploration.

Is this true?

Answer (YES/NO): NO